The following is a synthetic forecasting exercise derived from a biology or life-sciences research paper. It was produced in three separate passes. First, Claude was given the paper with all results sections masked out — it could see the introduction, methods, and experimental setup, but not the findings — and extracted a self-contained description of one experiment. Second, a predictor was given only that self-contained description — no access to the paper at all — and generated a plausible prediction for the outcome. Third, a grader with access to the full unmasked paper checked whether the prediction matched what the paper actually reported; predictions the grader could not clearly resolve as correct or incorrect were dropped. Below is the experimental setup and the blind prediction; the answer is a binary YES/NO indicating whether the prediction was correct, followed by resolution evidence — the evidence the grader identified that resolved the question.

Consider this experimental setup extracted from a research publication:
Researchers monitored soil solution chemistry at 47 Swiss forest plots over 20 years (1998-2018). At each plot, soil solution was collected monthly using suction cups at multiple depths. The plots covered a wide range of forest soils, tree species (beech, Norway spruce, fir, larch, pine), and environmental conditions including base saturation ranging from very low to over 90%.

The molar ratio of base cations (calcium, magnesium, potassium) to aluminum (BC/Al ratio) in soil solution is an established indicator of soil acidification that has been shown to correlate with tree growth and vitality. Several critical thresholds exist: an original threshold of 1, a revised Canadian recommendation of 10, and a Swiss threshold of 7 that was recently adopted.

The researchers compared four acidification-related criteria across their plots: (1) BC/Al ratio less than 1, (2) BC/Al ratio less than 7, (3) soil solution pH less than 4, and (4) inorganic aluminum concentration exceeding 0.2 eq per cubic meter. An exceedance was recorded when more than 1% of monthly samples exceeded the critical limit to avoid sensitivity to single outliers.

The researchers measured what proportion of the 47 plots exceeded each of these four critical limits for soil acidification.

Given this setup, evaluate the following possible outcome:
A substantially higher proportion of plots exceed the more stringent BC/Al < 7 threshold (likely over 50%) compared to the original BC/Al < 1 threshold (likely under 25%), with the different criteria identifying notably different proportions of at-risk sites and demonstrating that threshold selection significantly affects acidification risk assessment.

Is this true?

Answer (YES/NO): NO